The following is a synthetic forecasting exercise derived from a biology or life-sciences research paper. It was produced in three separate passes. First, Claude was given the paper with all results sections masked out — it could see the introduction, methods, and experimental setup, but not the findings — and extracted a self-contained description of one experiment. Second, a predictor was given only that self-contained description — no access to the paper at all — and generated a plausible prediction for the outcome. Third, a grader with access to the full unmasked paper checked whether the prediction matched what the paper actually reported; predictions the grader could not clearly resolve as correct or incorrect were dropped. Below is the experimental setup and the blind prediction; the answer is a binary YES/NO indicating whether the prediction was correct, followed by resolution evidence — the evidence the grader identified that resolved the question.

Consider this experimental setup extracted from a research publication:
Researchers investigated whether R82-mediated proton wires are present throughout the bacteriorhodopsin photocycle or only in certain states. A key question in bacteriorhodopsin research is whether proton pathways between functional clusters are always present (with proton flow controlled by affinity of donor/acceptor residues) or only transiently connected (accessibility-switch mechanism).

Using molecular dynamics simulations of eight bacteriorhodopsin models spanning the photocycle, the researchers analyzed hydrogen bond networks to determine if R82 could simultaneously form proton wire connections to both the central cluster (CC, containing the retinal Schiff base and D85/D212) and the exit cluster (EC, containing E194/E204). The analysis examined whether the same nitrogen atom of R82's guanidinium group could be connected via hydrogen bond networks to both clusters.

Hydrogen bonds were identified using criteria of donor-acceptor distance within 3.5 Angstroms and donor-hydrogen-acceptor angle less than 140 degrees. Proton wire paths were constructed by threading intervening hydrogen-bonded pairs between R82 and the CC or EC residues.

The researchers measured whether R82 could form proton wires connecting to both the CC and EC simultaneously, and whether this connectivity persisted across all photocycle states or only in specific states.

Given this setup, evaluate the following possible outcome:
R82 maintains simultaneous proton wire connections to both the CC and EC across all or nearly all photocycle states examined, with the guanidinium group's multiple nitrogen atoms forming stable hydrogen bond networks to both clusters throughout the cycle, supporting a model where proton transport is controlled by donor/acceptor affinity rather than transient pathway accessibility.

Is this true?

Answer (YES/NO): YES